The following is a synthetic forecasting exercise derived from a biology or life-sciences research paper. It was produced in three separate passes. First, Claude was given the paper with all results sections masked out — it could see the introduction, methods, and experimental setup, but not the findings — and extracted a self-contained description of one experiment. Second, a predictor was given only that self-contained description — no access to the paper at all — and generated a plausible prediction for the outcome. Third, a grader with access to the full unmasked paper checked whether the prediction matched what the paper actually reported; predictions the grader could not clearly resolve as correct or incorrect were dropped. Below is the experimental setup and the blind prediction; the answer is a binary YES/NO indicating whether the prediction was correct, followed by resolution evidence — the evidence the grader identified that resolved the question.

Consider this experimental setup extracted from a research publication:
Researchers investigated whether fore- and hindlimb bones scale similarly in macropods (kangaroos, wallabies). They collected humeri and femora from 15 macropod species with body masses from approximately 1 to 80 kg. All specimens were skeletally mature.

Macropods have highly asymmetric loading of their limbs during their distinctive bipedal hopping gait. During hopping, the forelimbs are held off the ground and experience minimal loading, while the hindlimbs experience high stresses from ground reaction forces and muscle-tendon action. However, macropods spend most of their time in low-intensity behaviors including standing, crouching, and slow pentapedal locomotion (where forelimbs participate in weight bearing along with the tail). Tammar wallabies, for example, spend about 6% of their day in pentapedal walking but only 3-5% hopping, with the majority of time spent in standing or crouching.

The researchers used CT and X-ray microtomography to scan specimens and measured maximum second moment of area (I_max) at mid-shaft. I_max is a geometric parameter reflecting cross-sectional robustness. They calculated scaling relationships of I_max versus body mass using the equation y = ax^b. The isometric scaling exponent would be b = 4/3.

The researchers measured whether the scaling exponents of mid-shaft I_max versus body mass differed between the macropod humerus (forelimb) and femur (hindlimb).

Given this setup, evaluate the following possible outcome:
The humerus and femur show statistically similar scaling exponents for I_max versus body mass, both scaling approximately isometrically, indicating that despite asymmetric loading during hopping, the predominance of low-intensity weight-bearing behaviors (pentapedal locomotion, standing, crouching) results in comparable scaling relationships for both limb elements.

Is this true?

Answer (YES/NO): YES